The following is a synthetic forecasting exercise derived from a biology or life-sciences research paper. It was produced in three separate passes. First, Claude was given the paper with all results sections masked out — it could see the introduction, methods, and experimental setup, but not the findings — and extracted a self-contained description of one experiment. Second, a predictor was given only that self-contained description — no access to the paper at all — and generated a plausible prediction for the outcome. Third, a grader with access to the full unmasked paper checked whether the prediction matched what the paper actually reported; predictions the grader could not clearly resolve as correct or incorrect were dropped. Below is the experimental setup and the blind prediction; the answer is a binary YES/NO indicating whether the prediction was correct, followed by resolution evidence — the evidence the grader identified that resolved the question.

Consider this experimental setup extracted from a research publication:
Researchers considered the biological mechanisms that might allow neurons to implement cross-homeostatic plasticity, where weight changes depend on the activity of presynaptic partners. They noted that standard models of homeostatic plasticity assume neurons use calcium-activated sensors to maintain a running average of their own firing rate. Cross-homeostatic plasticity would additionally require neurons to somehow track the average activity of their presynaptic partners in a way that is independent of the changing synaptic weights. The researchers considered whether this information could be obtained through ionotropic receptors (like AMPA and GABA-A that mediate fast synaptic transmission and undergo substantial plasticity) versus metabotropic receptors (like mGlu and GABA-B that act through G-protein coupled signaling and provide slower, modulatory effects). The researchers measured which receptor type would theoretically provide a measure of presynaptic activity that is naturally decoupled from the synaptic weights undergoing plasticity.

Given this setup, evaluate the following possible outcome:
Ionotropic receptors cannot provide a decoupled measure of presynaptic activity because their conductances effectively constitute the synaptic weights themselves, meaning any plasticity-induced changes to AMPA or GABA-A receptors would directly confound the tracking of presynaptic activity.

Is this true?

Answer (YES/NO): YES